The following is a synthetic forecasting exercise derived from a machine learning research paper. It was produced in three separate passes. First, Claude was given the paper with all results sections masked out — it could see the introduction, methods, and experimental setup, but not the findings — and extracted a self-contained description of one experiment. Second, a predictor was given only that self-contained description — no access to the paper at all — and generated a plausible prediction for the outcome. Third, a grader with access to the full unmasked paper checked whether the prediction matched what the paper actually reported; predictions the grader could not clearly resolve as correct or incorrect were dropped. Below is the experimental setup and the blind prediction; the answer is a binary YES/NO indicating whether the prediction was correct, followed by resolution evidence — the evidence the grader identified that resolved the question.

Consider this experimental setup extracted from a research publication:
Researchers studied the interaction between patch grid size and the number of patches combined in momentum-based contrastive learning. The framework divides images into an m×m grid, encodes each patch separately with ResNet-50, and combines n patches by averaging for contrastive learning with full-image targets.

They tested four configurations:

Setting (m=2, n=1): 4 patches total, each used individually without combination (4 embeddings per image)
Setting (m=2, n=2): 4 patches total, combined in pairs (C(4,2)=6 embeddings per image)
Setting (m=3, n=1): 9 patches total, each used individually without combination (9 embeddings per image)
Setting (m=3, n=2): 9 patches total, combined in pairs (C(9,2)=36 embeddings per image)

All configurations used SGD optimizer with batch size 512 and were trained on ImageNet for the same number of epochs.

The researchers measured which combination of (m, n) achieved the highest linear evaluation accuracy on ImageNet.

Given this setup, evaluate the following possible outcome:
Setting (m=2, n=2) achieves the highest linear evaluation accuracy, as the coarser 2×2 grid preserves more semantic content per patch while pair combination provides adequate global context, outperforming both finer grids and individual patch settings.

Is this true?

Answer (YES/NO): YES